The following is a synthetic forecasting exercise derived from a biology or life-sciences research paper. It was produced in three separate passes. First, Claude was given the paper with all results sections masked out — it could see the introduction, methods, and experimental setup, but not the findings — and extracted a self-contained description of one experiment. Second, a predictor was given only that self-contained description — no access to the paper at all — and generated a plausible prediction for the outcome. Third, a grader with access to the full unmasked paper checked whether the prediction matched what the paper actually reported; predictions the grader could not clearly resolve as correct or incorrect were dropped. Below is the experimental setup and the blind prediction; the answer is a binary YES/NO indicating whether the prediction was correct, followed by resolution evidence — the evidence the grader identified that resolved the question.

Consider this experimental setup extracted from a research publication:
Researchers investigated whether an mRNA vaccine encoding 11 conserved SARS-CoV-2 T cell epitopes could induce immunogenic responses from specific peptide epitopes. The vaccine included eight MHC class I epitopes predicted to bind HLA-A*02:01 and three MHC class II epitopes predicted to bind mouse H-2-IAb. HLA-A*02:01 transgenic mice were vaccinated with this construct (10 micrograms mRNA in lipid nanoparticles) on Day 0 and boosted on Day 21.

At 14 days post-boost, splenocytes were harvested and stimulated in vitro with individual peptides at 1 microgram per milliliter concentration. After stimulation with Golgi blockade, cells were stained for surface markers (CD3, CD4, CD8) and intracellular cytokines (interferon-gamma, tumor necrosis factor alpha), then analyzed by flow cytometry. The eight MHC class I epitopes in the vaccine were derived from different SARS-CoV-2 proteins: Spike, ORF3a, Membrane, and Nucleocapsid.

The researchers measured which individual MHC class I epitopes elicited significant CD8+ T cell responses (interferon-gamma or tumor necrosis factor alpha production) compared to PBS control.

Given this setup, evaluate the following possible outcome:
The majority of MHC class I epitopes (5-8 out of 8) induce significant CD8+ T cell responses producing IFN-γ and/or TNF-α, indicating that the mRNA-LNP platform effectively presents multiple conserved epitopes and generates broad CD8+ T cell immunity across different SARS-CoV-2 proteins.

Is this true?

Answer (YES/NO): NO